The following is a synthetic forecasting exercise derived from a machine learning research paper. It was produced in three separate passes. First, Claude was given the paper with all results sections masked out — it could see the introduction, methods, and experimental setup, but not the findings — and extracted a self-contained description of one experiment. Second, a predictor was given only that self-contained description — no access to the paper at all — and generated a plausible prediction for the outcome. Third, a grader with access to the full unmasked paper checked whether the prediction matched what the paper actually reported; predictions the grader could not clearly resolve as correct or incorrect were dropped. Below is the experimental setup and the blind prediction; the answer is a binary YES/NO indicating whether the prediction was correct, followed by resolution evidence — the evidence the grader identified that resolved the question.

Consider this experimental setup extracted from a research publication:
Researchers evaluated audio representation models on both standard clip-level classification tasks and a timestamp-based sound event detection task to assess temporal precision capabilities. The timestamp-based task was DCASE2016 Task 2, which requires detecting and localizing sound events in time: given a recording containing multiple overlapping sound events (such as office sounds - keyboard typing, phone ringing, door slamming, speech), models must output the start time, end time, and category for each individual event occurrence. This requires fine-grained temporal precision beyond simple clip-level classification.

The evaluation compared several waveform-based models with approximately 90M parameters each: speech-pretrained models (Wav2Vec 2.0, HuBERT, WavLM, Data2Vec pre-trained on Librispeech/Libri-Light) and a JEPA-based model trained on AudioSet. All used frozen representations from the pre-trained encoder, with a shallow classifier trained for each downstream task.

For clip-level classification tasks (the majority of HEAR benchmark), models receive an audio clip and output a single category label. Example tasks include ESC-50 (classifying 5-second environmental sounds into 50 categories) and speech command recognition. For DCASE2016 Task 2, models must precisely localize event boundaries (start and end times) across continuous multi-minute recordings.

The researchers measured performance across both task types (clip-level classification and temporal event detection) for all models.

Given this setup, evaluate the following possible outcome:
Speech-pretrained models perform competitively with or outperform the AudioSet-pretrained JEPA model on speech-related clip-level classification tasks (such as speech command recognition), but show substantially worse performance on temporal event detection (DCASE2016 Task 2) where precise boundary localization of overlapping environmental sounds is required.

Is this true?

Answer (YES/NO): YES